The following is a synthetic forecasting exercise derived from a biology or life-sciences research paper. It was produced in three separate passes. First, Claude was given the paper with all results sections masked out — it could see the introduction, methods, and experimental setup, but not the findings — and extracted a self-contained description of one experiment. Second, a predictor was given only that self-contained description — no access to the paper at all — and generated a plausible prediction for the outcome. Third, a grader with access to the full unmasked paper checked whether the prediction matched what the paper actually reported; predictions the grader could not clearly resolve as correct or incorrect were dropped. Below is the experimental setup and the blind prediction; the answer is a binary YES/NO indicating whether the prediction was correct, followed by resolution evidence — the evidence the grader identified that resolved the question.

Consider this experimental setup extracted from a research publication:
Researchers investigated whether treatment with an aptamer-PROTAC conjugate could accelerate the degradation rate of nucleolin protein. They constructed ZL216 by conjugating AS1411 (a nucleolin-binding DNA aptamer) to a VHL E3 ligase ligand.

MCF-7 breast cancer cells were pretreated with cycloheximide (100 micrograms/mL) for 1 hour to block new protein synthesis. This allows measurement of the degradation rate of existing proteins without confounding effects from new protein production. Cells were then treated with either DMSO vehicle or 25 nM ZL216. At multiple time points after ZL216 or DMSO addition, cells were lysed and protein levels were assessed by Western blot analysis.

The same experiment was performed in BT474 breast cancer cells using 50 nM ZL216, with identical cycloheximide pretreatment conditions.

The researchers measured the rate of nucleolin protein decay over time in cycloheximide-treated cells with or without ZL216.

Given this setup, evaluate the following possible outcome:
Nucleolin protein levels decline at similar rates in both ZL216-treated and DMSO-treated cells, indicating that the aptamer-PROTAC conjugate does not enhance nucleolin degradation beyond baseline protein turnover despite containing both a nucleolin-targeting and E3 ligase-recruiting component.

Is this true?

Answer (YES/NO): NO